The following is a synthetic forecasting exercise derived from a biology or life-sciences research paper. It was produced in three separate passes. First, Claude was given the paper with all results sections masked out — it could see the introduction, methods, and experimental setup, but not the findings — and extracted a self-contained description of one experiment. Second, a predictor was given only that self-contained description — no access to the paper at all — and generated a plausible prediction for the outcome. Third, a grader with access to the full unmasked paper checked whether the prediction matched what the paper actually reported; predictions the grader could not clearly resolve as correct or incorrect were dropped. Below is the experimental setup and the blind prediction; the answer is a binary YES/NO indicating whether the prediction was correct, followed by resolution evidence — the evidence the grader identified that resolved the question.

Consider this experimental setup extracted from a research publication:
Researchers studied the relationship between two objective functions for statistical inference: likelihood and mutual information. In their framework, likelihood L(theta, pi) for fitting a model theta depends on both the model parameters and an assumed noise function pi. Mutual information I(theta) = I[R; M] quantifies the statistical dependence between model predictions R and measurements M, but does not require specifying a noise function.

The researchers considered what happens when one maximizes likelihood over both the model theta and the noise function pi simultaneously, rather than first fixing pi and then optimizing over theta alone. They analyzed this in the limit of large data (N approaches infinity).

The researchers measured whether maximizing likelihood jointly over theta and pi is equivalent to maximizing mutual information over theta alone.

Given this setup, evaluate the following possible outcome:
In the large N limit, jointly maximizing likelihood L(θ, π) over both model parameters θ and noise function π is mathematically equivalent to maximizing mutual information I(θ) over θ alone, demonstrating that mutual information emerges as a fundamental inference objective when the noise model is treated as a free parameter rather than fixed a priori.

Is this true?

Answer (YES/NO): YES